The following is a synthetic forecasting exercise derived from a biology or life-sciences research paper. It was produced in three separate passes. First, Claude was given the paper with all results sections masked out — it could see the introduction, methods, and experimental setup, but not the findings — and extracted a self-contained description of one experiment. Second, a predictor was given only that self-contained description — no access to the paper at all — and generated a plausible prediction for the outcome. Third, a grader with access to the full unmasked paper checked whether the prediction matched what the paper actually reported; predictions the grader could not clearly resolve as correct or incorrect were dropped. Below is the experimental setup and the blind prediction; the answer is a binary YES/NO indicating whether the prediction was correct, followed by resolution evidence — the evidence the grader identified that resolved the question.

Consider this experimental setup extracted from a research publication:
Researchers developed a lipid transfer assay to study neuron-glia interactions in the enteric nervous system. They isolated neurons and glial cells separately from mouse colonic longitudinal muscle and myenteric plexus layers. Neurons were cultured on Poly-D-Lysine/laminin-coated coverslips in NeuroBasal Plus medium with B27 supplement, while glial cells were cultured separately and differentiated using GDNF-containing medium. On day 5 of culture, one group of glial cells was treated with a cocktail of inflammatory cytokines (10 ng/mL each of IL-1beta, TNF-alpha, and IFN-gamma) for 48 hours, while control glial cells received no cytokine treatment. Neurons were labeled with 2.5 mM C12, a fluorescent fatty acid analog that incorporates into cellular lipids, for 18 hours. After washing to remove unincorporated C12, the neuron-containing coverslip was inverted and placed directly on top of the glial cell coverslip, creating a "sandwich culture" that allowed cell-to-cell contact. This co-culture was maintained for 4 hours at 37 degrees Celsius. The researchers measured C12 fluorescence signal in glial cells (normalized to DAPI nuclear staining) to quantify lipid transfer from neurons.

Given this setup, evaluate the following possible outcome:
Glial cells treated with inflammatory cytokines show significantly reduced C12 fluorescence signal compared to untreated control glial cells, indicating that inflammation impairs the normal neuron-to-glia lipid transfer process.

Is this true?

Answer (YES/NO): NO